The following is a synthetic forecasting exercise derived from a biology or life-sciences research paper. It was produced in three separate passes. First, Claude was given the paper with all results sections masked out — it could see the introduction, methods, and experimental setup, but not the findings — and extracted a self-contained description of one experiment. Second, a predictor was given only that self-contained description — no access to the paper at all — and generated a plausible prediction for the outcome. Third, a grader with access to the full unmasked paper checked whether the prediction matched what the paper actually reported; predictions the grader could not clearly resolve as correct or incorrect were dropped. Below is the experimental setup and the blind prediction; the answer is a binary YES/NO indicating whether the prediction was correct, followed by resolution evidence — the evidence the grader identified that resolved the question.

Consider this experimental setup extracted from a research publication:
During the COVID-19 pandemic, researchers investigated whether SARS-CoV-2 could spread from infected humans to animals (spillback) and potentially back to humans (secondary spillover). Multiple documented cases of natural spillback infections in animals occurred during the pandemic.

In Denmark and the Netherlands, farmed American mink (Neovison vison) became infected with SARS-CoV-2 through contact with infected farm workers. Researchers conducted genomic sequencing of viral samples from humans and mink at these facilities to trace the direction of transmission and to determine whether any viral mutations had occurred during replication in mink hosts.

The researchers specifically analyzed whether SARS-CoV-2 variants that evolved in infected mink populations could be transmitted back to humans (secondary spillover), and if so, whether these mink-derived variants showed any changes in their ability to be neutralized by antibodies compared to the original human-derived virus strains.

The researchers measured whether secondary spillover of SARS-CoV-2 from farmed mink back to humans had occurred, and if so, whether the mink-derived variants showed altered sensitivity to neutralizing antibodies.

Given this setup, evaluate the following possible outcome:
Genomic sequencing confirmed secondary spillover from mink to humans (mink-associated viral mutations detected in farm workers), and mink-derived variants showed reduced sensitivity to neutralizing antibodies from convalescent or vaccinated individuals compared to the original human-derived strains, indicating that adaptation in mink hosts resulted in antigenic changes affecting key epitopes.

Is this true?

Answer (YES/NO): YES